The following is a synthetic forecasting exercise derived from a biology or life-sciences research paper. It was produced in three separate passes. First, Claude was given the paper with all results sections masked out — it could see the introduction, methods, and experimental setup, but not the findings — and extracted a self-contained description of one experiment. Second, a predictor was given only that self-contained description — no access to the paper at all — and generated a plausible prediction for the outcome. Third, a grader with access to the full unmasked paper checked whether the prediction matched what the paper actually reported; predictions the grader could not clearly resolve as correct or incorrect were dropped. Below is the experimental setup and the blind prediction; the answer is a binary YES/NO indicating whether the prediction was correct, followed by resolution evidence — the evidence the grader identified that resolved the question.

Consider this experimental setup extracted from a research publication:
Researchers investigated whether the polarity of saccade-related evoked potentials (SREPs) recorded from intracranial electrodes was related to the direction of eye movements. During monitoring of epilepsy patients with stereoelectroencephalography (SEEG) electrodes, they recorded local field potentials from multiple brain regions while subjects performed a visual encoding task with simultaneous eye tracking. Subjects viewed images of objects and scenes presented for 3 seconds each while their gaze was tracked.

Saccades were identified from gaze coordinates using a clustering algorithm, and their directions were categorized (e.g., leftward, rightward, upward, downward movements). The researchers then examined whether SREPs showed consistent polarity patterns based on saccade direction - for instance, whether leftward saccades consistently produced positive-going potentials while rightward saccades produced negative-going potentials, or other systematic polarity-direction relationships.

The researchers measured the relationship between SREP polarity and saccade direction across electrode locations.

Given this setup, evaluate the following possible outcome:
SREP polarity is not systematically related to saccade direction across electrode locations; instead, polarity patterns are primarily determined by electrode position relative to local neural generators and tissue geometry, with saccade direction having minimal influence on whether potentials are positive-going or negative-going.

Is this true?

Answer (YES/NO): NO